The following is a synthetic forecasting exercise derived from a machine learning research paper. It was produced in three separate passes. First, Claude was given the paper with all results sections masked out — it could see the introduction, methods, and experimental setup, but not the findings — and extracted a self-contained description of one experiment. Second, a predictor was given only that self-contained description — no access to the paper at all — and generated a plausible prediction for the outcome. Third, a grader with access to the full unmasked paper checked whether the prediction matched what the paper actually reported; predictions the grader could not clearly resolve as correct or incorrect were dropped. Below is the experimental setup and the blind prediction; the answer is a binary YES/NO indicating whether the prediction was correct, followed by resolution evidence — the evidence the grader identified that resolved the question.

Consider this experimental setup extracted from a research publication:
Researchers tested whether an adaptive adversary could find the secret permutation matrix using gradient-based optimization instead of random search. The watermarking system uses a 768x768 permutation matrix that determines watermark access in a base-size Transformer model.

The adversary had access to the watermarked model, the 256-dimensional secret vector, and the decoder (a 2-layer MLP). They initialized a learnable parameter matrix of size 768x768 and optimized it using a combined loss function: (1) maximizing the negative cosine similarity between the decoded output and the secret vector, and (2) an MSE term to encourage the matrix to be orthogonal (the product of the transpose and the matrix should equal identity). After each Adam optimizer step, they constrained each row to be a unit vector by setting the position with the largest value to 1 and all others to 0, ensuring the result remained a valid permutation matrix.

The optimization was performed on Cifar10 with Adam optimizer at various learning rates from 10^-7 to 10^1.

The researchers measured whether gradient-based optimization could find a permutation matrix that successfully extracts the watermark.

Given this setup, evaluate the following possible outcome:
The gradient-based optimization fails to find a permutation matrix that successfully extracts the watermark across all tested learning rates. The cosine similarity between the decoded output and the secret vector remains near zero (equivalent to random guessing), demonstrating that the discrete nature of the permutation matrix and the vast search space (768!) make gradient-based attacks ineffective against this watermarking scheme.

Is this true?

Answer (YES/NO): YES